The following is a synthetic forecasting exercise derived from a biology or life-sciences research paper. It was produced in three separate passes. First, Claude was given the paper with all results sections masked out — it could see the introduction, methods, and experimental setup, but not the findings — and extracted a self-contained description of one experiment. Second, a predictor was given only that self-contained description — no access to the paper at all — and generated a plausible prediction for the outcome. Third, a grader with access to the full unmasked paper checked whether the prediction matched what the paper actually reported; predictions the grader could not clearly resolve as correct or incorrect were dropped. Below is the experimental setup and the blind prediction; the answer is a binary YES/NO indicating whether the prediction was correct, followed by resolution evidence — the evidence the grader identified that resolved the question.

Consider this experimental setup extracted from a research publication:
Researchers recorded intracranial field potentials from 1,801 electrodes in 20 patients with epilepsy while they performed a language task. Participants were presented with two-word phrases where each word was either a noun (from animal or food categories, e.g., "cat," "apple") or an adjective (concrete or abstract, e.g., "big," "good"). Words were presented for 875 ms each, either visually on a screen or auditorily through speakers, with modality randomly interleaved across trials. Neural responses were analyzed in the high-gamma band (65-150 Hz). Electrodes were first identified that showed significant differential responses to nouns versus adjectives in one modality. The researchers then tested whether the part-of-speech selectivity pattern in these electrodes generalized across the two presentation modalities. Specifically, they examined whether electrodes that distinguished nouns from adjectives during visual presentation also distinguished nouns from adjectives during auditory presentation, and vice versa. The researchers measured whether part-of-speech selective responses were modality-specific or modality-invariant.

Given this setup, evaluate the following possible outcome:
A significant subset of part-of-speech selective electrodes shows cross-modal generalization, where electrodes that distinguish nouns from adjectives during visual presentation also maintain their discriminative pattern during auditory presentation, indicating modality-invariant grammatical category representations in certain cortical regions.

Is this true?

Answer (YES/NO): YES